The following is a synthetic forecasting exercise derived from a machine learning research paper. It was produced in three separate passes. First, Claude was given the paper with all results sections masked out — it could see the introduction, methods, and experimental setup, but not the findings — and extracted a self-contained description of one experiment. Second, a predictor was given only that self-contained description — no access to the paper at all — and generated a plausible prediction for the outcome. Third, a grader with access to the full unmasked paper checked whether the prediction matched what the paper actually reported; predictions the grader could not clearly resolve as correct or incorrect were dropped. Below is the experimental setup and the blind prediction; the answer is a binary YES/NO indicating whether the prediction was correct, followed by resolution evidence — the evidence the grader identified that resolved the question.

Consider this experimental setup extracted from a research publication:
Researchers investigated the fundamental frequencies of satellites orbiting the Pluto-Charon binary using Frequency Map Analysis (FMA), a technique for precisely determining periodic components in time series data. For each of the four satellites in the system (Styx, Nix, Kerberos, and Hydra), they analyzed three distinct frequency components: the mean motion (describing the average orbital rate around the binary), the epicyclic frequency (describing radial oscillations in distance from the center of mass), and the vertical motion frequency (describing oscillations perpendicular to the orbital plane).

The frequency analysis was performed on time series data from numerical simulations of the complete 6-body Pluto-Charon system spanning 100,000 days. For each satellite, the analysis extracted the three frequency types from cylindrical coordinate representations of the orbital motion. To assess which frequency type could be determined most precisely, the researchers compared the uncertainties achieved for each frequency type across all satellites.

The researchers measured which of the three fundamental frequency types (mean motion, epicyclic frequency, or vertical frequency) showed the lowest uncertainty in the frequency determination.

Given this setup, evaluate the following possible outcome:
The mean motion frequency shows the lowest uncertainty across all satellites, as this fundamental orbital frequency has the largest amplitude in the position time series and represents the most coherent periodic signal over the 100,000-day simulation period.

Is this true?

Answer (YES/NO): YES